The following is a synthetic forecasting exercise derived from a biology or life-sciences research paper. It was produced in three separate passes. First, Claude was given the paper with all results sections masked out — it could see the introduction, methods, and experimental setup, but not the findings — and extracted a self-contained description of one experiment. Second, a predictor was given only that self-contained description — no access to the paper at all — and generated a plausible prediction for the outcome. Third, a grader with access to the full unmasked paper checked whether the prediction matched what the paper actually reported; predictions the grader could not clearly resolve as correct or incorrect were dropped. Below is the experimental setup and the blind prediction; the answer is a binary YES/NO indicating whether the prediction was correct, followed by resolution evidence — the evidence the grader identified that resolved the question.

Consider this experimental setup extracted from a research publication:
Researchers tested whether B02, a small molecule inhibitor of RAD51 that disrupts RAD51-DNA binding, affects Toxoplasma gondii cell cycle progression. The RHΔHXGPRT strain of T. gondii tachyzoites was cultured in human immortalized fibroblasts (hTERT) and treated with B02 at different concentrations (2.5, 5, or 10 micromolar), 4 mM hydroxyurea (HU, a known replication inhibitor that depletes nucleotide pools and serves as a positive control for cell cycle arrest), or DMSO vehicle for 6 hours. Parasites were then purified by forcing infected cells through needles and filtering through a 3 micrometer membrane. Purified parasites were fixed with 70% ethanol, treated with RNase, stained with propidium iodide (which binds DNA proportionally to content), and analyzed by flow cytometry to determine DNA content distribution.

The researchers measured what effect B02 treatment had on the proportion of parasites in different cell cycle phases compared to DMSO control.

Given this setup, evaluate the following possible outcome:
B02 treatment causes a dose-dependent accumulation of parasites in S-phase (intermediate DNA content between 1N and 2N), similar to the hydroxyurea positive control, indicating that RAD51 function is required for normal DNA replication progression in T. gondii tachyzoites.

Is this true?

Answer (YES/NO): NO